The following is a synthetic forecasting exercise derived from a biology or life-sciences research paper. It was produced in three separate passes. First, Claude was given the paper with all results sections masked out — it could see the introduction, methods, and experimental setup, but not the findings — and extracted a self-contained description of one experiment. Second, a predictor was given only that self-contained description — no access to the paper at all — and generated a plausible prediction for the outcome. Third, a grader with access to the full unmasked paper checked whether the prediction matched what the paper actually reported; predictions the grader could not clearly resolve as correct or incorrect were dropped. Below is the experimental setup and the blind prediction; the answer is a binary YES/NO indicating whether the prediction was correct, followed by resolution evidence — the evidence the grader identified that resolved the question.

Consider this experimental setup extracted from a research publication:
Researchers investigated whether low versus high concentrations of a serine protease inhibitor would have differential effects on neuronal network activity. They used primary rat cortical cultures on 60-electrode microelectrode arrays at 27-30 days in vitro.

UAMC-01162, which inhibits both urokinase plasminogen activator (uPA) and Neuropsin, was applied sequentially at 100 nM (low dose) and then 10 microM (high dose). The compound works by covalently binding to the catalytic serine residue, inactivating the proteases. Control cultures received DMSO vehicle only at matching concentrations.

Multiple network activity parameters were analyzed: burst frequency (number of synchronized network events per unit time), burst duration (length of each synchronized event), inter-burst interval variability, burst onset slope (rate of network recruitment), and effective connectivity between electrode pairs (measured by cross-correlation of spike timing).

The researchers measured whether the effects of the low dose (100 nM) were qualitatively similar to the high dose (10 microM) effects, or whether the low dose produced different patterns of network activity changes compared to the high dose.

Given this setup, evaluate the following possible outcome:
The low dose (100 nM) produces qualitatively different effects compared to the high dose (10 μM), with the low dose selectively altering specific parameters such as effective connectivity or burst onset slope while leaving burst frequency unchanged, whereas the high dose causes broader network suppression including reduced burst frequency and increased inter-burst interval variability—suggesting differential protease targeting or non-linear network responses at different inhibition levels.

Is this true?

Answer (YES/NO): NO